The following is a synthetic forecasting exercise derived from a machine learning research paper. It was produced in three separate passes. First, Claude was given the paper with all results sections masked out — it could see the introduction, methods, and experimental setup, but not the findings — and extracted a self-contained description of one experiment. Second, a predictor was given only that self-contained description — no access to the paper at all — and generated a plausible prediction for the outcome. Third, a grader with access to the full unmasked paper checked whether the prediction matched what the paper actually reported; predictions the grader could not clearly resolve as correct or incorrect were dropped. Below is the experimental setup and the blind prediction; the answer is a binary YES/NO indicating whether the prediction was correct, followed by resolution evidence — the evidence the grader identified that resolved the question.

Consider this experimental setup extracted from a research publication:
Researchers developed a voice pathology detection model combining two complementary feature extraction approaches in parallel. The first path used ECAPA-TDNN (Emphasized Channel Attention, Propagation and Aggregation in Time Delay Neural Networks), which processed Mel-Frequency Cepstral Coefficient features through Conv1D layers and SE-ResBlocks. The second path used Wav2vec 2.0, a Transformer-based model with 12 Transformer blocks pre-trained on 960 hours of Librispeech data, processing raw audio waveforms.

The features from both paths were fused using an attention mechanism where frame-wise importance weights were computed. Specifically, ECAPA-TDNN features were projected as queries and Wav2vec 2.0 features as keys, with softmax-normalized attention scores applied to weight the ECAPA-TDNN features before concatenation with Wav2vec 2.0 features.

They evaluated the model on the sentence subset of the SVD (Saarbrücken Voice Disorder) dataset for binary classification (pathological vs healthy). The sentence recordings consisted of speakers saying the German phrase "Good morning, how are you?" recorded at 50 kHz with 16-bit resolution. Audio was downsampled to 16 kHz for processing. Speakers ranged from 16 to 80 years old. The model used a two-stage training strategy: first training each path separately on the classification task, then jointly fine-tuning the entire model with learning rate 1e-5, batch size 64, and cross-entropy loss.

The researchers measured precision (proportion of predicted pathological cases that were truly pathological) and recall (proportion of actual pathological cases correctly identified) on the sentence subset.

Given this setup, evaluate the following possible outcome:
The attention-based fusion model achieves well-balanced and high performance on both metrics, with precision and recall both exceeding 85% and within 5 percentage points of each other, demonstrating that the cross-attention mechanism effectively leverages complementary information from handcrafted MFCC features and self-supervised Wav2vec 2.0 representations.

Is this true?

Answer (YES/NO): YES